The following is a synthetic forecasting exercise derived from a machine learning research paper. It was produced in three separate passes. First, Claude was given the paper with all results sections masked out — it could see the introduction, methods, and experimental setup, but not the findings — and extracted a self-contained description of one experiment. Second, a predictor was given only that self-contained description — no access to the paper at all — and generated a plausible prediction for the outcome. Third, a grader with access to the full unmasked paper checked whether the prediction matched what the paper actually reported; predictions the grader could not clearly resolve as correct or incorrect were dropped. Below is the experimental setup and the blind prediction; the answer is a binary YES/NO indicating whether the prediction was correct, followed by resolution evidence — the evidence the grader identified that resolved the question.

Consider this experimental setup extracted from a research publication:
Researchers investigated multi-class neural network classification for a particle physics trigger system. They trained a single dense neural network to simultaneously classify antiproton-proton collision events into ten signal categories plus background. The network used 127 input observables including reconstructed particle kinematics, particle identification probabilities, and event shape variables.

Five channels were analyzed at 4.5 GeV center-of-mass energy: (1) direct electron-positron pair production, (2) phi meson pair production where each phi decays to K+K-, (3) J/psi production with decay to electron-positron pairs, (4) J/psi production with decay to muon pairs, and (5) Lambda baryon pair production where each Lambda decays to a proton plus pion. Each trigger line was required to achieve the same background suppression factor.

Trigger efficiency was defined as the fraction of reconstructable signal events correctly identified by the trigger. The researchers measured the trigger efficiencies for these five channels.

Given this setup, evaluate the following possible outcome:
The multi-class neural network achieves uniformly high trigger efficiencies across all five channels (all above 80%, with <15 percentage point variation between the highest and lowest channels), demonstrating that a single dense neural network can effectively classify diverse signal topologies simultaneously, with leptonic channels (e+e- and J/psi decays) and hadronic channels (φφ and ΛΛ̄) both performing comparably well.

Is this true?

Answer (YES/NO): NO